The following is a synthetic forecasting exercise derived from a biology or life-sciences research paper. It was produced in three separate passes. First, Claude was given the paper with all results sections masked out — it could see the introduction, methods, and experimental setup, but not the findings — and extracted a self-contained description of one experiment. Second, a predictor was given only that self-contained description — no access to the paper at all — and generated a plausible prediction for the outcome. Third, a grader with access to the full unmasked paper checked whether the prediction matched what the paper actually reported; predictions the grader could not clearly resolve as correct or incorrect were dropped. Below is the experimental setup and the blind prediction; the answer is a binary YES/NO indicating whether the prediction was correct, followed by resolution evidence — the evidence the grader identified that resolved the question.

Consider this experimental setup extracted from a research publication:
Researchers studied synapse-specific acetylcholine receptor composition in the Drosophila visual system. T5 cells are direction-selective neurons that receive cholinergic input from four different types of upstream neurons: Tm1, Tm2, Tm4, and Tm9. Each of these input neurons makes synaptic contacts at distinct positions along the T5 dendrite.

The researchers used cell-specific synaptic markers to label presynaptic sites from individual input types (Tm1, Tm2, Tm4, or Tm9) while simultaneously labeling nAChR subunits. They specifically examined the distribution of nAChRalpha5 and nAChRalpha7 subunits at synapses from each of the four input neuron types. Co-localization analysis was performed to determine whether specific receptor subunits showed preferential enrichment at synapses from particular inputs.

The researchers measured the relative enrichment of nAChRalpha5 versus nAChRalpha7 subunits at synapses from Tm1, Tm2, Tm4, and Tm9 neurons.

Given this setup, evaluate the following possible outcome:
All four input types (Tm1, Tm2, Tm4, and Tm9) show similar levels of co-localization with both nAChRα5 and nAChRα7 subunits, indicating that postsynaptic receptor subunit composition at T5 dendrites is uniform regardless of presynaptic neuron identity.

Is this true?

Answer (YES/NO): NO